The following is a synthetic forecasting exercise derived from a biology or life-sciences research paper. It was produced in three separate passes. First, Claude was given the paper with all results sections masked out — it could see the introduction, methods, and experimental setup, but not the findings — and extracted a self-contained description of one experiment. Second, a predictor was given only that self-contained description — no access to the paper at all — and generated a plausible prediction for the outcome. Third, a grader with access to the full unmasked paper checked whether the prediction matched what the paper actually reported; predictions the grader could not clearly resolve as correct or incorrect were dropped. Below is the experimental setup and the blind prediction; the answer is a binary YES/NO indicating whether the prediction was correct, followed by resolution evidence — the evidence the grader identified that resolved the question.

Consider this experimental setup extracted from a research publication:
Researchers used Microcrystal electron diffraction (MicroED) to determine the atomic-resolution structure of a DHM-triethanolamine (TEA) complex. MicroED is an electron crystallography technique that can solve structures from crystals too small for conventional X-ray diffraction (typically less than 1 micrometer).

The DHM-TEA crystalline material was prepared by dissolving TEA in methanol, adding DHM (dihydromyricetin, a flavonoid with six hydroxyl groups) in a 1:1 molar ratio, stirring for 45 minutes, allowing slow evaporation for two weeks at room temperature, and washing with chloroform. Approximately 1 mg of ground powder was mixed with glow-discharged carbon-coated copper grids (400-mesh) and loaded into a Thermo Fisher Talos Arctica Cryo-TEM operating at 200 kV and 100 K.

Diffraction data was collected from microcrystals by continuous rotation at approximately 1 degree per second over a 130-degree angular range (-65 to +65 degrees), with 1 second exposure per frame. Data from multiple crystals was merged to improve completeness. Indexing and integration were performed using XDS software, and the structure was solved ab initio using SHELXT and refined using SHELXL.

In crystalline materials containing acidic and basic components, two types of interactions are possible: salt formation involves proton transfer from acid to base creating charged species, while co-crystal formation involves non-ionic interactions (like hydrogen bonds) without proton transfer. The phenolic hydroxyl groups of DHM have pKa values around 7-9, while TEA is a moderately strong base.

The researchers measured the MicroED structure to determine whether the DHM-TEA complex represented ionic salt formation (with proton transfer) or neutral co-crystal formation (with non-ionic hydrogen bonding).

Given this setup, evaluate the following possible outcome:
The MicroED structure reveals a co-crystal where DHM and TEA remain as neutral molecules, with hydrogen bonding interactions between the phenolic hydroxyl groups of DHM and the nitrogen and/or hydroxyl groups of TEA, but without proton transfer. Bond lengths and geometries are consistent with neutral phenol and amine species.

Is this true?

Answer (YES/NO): NO